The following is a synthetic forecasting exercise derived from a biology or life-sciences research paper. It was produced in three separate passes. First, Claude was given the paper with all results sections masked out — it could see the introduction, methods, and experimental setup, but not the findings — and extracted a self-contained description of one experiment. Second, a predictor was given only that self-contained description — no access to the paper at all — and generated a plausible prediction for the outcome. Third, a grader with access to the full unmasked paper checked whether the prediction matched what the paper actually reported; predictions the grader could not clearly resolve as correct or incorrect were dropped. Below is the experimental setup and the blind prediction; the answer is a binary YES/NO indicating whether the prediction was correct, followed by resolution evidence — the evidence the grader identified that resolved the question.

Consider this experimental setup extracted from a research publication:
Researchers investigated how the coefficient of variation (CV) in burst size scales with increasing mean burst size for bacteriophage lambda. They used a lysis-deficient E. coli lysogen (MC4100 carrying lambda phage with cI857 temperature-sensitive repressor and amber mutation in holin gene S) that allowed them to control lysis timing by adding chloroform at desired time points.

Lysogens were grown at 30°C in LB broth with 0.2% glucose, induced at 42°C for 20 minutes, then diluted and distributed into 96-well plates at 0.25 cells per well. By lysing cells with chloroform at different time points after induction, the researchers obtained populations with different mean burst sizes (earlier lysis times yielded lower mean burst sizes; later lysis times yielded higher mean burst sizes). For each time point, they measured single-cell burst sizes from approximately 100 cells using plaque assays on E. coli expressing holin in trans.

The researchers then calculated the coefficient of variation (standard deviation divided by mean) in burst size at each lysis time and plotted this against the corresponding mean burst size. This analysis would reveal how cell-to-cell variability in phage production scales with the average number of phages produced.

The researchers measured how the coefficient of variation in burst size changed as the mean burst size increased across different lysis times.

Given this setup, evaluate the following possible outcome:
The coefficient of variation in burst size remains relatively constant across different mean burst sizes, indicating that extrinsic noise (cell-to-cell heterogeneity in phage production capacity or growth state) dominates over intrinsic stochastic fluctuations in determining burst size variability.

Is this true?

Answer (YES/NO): YES